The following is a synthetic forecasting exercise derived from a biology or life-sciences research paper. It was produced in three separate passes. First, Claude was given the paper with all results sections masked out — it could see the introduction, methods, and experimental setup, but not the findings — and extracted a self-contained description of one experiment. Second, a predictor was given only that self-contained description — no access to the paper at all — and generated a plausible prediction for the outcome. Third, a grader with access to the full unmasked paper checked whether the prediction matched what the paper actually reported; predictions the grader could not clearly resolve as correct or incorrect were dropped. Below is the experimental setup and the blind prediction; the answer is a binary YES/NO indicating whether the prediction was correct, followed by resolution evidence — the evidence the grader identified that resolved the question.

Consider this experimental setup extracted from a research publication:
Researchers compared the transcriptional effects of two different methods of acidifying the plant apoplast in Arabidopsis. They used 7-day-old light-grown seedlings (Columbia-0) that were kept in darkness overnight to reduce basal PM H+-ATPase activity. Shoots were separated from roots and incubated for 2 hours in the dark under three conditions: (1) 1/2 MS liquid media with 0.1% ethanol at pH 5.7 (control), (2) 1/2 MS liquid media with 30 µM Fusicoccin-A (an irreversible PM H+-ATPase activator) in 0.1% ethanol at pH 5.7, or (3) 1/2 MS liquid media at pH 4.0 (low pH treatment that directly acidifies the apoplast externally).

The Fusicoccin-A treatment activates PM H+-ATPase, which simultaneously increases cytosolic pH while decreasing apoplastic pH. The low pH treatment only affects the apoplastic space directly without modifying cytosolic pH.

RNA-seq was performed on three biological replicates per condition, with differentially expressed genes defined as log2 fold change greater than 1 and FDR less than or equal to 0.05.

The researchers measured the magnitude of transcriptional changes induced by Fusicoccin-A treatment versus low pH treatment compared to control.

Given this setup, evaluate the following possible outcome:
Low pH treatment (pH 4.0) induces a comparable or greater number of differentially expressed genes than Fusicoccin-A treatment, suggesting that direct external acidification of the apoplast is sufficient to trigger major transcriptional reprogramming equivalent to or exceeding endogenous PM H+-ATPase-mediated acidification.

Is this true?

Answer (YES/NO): NO